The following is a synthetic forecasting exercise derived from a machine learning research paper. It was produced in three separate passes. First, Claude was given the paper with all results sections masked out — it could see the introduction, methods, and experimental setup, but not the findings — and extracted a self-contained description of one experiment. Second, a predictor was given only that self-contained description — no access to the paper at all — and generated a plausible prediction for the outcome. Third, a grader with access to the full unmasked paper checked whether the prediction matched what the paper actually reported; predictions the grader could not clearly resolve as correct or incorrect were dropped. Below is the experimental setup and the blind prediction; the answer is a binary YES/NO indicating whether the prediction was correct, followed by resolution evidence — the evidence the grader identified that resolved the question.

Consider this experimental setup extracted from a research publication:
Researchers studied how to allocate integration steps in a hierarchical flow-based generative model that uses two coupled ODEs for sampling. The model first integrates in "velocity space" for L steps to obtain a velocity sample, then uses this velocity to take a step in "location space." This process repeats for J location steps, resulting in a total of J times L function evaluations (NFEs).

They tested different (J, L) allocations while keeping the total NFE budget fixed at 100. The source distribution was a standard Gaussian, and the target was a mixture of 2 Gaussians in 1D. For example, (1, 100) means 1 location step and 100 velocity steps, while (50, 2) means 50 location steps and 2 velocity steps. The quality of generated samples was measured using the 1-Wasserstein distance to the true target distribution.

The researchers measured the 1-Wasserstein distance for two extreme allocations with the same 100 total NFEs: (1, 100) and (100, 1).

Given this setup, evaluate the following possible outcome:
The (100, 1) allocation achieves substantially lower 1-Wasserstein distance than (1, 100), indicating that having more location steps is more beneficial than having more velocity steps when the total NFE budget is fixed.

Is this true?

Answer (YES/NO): NO